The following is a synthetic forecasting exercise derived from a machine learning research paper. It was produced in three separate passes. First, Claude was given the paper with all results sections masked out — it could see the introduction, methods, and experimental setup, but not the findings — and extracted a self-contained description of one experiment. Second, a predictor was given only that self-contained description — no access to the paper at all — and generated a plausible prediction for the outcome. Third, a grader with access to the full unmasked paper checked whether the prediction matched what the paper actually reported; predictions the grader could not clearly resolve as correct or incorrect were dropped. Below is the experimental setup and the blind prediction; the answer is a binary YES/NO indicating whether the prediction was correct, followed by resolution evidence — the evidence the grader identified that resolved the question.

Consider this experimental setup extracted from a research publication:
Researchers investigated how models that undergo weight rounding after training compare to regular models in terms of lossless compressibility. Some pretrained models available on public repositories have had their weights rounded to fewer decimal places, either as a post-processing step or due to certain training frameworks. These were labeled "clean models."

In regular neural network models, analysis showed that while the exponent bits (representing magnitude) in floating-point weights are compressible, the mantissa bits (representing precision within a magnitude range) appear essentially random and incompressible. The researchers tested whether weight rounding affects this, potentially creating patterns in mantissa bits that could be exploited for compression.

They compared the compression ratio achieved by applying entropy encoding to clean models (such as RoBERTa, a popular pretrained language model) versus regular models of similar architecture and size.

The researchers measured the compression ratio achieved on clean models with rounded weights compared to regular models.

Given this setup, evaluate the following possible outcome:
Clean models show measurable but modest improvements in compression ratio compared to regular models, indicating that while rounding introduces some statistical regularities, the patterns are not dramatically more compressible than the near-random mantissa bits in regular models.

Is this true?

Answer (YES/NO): NO